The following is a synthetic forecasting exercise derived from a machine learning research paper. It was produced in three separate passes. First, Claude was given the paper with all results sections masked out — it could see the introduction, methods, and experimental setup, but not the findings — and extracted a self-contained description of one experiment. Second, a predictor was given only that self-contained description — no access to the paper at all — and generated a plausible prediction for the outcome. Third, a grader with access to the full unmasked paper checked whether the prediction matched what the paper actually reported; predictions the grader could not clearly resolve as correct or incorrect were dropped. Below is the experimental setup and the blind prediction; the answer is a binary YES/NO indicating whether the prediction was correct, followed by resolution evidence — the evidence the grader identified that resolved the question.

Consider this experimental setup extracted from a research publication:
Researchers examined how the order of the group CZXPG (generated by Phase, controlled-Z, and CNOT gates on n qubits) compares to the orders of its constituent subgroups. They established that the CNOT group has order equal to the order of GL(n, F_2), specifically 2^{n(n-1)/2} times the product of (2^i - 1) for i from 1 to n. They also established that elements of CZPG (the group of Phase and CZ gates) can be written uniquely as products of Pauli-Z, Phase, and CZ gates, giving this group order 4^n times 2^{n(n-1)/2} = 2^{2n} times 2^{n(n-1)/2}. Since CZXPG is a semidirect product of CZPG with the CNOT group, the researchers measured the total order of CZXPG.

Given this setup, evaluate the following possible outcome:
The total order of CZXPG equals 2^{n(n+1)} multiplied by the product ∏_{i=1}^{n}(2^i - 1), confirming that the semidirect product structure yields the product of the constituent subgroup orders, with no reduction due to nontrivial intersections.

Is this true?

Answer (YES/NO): YES